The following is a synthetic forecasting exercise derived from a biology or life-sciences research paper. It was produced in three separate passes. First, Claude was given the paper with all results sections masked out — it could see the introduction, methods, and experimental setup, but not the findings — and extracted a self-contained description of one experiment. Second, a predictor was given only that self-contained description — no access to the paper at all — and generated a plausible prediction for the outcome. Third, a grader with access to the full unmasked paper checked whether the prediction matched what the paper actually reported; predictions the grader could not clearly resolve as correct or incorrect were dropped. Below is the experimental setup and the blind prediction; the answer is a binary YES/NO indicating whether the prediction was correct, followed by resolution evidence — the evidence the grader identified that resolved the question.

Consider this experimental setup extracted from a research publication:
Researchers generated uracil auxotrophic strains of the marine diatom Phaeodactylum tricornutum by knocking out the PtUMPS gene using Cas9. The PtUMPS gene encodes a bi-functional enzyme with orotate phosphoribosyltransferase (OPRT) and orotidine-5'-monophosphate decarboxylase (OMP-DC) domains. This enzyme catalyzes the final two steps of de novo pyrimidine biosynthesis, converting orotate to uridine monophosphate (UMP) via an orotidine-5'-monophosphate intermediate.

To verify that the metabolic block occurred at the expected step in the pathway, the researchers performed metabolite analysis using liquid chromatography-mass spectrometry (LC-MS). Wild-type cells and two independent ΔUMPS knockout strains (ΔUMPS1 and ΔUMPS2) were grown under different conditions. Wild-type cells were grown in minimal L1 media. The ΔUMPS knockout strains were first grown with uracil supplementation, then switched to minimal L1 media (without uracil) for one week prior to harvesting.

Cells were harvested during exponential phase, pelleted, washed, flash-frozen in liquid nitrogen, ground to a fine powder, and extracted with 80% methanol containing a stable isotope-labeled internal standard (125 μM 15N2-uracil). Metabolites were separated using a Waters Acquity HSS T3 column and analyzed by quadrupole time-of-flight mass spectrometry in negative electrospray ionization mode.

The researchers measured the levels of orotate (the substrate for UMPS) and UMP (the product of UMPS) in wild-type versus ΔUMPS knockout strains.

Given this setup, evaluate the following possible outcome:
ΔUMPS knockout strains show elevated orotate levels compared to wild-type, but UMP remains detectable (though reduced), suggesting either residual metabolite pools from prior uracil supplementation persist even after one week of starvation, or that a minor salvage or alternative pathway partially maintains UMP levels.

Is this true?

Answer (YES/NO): NO